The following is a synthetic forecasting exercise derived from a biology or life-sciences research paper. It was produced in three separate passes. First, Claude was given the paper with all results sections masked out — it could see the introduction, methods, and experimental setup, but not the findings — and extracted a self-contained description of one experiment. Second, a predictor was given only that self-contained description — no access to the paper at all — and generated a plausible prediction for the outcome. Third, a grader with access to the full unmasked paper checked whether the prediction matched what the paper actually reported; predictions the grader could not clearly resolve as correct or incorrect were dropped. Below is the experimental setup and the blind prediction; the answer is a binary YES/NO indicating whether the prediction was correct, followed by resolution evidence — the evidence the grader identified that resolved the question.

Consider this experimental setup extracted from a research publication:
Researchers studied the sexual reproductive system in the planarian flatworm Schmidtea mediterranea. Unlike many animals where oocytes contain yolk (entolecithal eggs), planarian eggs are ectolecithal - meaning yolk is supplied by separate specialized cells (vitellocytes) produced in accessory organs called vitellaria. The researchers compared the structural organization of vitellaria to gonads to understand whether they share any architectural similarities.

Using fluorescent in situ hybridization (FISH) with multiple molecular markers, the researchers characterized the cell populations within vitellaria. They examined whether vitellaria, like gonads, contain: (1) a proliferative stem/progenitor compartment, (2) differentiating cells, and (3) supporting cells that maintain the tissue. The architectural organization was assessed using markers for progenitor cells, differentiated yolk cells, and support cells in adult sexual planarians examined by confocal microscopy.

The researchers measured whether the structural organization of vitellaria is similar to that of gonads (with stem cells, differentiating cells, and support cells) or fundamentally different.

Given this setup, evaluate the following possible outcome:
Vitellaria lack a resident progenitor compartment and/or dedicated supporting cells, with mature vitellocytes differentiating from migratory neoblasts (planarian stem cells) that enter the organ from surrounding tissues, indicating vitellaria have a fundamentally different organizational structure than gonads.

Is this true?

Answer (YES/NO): NO